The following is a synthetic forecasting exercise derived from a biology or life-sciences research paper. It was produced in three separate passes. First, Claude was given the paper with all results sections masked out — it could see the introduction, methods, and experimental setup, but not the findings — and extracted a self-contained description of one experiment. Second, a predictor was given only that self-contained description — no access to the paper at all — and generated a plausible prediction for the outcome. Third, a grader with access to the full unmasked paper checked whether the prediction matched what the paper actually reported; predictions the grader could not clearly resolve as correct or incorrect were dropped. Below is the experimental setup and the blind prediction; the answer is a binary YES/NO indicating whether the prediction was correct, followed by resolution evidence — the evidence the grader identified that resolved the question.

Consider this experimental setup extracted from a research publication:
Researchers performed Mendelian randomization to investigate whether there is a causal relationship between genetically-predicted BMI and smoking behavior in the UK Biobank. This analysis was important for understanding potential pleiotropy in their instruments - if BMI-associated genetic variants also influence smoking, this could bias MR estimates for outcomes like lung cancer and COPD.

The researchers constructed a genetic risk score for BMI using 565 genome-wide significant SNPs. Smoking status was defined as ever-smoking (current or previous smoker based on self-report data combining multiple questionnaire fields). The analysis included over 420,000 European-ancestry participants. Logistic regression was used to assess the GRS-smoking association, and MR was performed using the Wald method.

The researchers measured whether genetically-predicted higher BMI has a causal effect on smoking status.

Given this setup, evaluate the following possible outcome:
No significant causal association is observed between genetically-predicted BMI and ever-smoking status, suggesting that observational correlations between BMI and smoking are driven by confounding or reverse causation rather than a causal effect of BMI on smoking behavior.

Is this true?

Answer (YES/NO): NO